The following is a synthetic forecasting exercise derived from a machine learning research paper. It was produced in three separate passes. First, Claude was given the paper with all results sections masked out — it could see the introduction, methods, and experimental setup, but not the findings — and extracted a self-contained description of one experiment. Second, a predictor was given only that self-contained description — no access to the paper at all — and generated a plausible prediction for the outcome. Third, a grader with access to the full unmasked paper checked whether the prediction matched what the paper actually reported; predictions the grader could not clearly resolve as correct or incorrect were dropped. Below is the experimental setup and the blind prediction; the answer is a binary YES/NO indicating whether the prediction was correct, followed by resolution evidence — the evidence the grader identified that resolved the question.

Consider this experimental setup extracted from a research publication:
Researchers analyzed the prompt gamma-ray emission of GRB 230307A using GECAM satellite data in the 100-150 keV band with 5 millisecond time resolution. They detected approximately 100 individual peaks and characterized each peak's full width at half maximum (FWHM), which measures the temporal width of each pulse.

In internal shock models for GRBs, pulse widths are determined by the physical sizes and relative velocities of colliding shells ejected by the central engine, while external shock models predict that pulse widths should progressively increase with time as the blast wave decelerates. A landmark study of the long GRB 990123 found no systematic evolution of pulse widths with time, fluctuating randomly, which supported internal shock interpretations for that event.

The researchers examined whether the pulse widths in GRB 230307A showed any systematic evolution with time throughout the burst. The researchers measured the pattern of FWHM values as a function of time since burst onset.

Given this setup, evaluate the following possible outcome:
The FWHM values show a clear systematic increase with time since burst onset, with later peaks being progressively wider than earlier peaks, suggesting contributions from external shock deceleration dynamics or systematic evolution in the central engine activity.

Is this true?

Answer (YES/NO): YES